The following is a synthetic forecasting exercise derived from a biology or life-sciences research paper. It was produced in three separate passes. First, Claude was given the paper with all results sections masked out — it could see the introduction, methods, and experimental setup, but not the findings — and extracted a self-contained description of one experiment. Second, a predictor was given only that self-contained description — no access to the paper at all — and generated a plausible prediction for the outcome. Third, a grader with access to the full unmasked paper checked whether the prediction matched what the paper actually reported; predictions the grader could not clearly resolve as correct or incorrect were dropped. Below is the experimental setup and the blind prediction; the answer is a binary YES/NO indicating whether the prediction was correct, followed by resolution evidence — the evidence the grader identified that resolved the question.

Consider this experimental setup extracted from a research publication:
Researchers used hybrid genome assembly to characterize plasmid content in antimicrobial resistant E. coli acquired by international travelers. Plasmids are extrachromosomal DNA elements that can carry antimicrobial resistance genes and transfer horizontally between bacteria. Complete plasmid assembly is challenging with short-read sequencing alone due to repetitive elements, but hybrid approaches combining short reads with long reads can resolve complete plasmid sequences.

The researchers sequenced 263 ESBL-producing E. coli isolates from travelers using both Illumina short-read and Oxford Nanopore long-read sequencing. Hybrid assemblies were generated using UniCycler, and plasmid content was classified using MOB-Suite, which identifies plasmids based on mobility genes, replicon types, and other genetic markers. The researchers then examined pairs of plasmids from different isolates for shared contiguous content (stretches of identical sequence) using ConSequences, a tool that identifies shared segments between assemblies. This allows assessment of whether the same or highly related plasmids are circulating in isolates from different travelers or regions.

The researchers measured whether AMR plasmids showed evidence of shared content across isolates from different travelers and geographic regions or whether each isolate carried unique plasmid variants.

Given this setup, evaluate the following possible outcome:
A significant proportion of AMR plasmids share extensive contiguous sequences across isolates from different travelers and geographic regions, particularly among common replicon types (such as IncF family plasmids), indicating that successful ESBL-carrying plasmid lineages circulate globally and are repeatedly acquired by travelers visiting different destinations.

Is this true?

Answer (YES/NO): NO